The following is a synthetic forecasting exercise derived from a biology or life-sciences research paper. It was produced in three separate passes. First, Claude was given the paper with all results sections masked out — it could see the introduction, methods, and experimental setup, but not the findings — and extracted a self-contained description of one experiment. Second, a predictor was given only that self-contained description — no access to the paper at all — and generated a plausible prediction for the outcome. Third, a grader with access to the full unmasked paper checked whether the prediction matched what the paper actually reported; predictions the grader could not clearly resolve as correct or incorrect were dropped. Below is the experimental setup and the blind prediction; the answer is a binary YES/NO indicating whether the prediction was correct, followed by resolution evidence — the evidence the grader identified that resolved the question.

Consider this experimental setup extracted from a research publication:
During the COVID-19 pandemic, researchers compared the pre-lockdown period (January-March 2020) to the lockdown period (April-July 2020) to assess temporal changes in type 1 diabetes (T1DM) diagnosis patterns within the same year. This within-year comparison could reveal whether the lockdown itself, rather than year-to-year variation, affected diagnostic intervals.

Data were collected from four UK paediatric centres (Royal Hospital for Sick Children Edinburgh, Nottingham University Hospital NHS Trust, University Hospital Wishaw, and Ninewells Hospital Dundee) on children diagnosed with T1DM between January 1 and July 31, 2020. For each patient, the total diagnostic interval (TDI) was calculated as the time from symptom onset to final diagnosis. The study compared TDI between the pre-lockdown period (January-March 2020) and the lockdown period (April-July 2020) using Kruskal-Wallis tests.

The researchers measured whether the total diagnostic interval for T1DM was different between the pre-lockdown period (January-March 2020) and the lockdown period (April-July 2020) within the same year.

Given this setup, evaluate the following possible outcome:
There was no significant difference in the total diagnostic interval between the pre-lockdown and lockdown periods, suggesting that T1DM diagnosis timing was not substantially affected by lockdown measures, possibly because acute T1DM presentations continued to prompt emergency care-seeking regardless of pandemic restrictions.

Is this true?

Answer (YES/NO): YES